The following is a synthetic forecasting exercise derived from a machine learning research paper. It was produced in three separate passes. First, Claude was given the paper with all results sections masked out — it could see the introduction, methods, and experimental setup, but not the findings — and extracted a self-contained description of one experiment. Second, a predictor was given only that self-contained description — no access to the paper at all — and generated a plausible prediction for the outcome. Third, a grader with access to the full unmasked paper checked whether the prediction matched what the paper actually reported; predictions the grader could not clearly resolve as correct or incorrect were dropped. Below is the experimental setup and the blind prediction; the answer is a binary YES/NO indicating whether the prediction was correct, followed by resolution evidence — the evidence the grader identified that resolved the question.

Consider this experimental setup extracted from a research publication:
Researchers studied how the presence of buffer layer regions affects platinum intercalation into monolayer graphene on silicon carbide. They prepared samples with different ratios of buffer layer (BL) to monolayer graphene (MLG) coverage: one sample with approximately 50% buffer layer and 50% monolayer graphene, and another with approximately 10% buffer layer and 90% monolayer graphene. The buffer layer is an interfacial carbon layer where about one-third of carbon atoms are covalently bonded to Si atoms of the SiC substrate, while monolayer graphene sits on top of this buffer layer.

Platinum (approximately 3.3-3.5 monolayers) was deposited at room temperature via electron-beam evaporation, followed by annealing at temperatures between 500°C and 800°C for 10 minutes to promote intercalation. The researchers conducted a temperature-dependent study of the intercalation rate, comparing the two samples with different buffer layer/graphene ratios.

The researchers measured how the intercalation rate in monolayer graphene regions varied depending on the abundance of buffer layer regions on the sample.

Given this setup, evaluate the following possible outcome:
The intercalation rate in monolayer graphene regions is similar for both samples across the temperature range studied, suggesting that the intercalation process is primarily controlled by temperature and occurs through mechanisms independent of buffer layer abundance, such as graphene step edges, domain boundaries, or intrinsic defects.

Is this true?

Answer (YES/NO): NO